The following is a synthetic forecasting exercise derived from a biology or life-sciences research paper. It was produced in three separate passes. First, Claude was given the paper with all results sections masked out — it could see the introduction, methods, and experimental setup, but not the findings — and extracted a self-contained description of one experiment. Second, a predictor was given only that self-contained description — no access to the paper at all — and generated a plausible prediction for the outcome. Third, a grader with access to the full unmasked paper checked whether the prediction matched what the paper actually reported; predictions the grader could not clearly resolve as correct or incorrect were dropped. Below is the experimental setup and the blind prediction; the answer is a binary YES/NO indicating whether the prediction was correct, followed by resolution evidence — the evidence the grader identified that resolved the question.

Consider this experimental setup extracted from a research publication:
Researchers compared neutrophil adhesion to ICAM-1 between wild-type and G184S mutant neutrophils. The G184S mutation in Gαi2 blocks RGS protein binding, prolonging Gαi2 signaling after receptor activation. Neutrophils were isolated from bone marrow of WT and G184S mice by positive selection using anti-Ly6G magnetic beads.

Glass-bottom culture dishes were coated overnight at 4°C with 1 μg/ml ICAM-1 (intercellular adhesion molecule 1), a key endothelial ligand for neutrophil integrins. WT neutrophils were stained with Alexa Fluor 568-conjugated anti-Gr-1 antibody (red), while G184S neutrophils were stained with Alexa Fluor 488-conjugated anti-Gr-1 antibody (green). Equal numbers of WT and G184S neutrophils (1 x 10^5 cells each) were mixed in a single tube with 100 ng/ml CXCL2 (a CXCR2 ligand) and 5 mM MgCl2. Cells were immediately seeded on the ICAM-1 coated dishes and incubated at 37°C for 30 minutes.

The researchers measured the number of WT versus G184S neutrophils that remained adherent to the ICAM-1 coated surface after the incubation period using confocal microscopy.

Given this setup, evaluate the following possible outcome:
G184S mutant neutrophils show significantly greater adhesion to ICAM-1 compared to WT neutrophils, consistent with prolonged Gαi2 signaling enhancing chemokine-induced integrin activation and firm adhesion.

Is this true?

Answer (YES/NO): YES